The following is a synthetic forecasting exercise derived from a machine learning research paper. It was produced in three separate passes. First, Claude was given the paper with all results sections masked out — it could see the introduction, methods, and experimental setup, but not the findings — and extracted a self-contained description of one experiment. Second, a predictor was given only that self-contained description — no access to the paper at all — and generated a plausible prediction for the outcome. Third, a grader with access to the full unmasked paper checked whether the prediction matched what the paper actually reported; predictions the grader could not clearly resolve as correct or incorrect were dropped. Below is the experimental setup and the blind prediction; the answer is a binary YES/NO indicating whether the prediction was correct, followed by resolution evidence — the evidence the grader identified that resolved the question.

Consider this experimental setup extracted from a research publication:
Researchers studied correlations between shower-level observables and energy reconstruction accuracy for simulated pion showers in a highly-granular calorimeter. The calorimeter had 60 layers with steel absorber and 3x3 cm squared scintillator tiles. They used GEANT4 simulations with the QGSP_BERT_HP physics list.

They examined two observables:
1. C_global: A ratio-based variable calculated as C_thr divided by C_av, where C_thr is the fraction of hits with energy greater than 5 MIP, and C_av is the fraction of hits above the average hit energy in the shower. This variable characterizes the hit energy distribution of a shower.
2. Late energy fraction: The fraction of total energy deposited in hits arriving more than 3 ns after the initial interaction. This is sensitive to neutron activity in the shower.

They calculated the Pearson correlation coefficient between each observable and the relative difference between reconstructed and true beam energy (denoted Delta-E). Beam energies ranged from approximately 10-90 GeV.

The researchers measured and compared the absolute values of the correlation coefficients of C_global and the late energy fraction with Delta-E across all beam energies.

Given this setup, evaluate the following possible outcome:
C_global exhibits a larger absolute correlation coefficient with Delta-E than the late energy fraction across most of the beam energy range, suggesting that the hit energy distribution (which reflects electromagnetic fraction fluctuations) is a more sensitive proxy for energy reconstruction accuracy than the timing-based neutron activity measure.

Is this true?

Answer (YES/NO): YES